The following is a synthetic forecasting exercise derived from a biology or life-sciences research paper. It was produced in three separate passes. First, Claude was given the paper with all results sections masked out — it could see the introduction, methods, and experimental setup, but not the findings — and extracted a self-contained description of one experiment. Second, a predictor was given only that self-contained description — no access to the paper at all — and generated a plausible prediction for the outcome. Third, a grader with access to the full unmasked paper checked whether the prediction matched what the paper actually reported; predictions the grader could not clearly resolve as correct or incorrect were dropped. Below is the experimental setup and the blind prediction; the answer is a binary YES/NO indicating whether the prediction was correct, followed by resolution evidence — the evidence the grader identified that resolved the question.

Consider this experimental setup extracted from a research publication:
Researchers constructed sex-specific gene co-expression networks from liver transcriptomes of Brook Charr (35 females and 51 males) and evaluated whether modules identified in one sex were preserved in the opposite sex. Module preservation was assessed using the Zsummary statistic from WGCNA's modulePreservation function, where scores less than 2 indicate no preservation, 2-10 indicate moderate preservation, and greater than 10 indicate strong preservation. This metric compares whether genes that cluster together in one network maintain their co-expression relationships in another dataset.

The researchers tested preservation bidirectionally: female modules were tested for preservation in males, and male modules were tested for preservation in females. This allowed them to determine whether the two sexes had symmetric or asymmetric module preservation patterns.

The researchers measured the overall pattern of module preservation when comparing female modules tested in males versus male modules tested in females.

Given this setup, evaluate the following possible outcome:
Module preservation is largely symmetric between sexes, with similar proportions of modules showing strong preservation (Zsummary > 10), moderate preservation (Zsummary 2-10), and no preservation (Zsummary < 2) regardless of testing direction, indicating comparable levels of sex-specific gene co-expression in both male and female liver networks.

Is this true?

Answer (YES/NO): NO